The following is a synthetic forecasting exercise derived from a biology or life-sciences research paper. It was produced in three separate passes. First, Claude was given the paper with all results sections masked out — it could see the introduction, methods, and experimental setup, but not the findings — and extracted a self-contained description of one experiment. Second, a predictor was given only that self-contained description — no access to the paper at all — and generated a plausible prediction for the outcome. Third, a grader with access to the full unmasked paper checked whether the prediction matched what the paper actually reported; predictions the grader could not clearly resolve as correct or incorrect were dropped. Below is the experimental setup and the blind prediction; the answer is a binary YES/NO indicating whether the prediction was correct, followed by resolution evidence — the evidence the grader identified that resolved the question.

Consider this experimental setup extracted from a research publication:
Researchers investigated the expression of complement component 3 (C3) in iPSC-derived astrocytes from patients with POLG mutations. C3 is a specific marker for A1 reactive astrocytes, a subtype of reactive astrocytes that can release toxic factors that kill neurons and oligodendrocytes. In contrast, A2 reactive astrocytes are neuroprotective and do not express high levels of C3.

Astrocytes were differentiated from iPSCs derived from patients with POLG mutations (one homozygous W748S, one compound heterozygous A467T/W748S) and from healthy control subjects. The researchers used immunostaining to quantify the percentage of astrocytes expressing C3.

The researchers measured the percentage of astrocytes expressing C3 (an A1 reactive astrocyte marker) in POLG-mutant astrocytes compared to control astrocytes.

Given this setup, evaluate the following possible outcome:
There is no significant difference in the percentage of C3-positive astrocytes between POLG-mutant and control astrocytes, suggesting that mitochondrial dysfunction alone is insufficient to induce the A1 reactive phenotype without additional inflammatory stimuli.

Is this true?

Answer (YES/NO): NO